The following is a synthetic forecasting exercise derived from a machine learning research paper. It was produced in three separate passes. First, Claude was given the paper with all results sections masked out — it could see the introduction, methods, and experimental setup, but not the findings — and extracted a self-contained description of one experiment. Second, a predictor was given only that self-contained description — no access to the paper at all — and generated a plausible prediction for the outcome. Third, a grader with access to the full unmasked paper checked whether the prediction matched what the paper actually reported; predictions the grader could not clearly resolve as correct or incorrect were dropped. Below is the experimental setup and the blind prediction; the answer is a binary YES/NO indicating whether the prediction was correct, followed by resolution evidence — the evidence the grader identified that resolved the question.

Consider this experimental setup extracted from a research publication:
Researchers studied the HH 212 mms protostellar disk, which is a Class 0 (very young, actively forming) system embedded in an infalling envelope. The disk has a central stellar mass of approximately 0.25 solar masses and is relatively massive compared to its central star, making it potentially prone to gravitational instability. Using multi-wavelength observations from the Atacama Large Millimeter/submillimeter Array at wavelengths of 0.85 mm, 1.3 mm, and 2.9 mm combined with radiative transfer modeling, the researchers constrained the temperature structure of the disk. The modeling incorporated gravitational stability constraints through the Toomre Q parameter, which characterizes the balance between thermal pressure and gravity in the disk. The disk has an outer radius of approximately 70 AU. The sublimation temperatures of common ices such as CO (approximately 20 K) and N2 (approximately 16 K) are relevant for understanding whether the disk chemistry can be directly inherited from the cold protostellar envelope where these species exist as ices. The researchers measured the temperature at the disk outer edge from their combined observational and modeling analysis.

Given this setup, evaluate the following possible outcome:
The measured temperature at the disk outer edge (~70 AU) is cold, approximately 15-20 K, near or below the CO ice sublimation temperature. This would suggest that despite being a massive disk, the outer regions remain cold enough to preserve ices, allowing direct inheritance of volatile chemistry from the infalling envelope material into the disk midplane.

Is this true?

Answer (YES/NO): NO